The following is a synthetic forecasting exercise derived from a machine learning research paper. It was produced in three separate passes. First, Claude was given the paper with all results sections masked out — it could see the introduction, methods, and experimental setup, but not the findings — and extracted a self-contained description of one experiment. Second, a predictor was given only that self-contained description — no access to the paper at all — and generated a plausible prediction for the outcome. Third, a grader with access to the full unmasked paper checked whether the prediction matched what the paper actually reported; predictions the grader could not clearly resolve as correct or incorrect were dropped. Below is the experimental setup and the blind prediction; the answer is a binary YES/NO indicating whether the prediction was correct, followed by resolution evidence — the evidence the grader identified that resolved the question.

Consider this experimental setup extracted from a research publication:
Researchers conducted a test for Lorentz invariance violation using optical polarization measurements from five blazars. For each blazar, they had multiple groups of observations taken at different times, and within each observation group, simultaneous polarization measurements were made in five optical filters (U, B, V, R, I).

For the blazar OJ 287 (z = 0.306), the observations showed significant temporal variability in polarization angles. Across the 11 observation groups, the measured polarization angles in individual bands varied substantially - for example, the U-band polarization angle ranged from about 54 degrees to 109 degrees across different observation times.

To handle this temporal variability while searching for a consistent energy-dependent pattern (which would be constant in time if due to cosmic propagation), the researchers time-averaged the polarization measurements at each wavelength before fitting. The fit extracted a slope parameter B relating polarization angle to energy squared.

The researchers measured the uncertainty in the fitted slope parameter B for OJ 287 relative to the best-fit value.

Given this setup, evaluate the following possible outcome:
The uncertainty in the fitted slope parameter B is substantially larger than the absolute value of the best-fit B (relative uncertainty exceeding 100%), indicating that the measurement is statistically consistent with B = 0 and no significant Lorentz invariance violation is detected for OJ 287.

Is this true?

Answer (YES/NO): YES